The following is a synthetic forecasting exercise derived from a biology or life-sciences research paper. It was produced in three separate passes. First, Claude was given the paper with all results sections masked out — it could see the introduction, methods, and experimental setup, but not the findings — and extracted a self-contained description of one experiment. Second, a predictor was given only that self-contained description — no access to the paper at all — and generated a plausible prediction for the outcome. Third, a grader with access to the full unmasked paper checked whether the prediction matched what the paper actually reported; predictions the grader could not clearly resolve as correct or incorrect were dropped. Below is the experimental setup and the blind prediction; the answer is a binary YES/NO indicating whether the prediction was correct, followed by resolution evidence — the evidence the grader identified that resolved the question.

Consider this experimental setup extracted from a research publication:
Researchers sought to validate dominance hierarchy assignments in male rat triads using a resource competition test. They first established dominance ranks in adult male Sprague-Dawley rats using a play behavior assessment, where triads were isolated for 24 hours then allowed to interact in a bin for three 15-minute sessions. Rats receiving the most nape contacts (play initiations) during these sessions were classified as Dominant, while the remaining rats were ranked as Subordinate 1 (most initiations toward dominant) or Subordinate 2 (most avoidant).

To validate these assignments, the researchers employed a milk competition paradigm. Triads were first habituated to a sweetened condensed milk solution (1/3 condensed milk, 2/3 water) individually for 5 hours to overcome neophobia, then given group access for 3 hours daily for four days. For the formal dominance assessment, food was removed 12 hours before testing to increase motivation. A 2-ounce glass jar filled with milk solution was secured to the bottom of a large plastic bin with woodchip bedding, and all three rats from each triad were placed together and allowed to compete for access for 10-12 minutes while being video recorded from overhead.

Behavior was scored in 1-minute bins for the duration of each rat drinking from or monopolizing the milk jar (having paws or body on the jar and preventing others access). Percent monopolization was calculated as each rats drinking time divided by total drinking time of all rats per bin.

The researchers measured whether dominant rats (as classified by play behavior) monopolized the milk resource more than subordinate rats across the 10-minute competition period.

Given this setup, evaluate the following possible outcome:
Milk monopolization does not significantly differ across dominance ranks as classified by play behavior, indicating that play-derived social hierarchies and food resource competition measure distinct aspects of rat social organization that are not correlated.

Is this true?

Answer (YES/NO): NO